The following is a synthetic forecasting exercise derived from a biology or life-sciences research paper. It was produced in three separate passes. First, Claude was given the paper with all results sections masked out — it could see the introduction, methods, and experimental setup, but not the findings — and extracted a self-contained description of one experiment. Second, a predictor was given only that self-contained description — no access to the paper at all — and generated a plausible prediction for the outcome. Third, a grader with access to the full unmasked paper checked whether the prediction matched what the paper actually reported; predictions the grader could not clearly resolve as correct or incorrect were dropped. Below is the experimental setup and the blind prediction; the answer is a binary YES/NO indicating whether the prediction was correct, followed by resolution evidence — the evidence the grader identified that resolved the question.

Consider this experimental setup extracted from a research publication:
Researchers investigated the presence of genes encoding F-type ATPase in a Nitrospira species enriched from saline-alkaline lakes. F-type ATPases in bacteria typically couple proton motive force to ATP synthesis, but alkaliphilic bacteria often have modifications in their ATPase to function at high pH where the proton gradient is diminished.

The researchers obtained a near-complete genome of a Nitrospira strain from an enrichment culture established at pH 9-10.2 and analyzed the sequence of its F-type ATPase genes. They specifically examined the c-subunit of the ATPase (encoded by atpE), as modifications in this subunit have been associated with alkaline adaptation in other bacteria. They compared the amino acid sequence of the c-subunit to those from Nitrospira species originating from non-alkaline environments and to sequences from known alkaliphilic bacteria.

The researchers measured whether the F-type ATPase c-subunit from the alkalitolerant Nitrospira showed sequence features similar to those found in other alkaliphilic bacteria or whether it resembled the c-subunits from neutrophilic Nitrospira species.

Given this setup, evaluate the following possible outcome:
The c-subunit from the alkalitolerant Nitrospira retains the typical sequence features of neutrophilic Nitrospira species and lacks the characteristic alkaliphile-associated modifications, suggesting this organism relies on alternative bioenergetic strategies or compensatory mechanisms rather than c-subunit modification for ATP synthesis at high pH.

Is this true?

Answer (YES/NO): NO